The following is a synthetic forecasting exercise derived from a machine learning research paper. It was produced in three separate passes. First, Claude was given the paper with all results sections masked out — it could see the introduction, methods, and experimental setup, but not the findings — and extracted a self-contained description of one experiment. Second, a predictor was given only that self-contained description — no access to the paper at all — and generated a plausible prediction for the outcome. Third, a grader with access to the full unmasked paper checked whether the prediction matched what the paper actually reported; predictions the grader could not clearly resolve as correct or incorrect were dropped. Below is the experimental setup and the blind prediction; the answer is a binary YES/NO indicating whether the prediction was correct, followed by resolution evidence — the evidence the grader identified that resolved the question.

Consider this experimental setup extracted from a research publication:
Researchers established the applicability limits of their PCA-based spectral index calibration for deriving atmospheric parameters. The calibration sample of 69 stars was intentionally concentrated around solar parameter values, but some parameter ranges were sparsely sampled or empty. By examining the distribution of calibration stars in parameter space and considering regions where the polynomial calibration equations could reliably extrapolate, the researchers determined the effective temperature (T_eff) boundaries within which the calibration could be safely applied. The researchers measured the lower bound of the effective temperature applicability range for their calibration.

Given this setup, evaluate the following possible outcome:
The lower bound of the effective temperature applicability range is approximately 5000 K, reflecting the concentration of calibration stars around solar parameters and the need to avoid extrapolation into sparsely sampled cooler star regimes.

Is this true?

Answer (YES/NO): NO